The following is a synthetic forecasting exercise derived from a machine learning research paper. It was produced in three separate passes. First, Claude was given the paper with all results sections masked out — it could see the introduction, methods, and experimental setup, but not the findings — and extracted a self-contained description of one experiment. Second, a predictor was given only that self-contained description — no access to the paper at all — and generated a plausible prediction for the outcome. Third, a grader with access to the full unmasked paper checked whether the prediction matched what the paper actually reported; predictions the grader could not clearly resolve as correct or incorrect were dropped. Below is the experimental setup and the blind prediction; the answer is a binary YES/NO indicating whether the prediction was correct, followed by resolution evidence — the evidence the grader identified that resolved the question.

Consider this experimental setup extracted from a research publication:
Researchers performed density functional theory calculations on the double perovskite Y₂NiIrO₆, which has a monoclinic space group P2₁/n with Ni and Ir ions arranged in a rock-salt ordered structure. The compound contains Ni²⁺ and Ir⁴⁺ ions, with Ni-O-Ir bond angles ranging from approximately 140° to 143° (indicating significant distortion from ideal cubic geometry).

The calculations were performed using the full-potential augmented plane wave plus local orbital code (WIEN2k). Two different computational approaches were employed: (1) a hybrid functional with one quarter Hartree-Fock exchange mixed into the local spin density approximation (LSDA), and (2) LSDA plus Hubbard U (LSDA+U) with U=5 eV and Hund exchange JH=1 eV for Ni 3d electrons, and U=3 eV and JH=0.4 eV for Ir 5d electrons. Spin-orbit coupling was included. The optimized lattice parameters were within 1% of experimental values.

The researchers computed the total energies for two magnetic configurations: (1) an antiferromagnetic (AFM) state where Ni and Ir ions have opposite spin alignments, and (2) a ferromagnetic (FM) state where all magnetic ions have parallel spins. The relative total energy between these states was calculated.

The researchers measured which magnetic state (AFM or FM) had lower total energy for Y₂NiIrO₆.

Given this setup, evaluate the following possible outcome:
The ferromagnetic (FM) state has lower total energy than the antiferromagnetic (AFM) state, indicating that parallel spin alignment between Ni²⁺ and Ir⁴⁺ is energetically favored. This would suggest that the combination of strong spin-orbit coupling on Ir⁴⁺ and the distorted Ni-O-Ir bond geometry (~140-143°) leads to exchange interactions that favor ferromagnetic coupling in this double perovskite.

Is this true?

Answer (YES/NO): NO